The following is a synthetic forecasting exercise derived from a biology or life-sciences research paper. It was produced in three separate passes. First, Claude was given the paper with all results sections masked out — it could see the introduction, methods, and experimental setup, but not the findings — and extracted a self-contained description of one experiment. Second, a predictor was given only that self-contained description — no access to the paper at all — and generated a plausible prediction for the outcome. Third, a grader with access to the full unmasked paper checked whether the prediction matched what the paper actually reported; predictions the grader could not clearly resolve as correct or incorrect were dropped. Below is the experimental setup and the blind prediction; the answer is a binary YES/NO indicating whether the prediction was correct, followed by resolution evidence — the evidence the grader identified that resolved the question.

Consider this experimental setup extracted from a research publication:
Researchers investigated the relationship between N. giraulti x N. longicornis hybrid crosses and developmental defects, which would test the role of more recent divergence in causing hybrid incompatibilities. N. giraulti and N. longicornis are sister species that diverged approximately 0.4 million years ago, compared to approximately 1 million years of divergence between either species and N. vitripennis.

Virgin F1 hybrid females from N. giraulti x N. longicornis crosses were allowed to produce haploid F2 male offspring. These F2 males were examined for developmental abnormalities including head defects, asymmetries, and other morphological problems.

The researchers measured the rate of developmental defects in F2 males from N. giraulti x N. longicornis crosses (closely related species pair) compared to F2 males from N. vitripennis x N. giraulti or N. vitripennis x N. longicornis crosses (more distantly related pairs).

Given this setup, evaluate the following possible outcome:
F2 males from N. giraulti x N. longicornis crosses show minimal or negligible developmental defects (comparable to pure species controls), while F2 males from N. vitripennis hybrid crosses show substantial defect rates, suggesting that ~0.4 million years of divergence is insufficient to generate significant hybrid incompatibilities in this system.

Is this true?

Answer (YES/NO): NO